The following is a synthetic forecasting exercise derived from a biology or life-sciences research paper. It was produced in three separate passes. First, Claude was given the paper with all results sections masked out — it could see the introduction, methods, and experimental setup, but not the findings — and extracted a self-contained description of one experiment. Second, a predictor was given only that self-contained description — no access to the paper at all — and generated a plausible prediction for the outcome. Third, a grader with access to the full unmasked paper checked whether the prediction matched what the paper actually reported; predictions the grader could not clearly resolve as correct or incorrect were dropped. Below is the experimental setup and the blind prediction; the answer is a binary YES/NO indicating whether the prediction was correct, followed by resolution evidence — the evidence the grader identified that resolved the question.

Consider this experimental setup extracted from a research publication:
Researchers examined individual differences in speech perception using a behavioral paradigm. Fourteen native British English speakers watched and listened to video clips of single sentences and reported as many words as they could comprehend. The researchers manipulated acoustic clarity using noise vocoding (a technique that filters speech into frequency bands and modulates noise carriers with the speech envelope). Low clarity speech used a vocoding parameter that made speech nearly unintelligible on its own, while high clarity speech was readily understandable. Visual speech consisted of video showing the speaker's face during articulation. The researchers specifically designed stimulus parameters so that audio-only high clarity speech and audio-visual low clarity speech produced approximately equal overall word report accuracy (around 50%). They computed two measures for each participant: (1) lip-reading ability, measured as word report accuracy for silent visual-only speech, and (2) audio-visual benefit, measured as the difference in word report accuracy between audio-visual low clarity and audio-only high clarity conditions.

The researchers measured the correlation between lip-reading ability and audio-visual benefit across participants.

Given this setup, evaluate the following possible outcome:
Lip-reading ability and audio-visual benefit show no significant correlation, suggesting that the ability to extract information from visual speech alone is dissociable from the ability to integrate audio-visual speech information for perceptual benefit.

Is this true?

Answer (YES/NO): NO